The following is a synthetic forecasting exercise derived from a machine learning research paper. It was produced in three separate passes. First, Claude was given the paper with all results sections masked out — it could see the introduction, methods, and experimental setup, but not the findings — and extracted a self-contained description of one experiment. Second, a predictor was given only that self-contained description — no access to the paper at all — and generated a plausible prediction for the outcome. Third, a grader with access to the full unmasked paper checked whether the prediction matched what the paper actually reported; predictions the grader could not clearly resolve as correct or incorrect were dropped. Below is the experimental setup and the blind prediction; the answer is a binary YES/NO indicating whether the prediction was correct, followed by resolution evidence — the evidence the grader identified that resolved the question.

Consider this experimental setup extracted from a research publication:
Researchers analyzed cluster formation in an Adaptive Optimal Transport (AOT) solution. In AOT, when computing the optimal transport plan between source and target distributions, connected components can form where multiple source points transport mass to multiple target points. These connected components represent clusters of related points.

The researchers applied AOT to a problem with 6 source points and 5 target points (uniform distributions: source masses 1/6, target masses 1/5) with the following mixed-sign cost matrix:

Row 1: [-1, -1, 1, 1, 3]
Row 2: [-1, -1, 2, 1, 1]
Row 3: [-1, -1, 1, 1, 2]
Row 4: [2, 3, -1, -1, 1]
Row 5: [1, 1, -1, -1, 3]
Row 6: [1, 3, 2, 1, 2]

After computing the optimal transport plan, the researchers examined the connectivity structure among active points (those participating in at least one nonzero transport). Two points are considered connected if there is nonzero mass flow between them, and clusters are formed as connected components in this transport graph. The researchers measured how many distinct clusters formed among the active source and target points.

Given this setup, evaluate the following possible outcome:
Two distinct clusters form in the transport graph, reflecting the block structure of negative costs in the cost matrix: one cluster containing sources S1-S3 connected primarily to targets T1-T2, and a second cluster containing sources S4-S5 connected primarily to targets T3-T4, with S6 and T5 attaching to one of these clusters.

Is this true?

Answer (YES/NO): NO